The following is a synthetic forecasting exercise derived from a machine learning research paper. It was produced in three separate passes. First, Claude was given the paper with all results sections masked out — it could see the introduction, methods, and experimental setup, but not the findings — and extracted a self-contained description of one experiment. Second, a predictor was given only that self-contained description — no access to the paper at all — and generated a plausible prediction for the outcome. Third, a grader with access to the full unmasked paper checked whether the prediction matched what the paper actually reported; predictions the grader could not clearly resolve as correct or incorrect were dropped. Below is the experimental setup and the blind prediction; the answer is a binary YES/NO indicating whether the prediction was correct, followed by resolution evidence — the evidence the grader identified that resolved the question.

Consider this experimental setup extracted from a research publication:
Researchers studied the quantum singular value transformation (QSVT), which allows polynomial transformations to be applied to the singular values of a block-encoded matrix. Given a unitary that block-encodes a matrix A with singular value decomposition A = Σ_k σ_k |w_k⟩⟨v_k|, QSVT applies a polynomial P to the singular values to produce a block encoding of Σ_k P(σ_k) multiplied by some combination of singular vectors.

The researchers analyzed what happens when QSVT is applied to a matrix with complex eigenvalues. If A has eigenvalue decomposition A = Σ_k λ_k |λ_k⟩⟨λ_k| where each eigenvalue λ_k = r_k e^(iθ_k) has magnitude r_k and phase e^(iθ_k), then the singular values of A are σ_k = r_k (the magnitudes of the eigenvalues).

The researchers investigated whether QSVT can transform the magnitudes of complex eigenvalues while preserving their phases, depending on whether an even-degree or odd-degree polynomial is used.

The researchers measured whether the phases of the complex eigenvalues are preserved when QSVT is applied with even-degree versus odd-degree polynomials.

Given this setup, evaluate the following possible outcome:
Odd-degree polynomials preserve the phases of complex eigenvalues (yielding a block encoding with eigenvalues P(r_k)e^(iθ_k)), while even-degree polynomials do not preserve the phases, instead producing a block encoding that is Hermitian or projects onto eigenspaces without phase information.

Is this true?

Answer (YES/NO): YES